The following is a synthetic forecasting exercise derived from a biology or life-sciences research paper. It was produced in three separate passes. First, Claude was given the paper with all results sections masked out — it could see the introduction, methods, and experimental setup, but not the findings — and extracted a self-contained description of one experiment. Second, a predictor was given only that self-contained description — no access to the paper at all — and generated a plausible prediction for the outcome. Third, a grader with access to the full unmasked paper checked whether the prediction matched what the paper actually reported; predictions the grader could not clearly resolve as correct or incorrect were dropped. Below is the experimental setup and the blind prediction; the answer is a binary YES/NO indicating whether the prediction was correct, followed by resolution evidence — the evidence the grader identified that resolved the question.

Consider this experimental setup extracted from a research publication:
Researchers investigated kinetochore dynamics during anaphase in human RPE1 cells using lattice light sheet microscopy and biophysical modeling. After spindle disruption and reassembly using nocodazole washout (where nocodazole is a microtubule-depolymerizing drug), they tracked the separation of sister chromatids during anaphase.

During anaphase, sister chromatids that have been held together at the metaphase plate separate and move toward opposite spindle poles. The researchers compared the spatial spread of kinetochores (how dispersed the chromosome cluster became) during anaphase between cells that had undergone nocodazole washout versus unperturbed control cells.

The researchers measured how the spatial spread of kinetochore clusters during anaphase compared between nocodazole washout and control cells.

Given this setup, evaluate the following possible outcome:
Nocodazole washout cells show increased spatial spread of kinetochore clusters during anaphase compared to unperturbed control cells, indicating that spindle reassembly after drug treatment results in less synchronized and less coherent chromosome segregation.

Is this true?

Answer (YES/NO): YES